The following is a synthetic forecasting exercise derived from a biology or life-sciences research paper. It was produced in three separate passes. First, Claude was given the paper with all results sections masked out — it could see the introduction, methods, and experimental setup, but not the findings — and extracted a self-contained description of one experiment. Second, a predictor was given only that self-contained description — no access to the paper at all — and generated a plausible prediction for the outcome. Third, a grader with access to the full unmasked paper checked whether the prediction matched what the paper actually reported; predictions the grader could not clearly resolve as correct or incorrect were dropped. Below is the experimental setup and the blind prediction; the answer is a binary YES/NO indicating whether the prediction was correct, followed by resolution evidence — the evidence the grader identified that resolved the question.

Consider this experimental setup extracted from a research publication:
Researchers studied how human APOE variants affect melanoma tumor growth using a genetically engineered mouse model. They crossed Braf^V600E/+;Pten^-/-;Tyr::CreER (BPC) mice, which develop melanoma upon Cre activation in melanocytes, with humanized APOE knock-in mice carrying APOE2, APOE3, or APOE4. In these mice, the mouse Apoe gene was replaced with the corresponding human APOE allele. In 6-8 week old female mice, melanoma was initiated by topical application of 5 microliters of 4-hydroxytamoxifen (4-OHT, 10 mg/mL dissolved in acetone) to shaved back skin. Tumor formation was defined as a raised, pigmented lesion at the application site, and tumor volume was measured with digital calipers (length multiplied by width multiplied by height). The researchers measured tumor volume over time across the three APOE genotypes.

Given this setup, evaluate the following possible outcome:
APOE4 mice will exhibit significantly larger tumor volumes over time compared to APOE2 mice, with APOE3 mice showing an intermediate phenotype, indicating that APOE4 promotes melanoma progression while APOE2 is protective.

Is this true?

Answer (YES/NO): NO